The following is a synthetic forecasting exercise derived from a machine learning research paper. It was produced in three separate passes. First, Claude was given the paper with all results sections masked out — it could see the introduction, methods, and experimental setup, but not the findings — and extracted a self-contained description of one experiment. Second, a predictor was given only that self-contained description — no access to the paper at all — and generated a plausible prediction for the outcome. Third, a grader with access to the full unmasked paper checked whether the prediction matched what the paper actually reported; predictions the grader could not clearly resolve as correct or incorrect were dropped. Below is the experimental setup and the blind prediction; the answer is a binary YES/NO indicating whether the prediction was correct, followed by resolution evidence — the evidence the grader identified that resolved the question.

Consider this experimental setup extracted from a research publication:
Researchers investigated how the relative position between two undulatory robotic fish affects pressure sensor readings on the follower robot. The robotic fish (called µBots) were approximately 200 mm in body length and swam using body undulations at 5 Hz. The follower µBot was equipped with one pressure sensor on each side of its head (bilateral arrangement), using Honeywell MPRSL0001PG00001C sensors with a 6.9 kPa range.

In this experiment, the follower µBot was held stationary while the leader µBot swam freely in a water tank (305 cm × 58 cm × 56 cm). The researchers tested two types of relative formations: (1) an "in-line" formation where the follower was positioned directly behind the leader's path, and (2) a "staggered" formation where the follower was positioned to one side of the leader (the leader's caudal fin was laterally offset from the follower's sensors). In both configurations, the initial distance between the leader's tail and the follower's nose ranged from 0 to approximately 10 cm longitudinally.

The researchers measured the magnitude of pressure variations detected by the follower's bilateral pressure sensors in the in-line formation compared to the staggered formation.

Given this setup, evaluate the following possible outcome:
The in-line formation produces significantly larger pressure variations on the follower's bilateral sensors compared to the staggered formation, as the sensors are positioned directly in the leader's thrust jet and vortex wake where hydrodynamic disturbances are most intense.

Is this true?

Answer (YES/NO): NO